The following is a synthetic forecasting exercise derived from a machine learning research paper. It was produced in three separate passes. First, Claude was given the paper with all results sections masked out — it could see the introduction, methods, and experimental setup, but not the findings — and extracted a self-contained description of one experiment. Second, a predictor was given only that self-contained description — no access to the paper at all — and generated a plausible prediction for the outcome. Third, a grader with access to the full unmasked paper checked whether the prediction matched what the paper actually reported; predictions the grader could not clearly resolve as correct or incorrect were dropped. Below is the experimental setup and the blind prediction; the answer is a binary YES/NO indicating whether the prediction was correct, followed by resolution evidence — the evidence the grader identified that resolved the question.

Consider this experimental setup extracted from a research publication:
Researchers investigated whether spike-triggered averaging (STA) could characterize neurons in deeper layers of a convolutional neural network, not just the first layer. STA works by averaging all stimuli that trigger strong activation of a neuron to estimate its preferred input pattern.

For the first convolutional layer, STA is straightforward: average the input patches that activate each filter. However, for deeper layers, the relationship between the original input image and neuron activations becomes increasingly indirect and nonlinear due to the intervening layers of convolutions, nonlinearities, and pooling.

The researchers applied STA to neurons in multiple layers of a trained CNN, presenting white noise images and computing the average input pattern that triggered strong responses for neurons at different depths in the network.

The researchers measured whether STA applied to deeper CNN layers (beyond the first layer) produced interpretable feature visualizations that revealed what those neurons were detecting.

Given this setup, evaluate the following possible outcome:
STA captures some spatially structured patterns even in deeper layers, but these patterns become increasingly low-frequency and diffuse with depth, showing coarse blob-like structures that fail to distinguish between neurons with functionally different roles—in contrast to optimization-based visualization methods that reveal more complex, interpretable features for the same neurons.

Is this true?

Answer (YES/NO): NO